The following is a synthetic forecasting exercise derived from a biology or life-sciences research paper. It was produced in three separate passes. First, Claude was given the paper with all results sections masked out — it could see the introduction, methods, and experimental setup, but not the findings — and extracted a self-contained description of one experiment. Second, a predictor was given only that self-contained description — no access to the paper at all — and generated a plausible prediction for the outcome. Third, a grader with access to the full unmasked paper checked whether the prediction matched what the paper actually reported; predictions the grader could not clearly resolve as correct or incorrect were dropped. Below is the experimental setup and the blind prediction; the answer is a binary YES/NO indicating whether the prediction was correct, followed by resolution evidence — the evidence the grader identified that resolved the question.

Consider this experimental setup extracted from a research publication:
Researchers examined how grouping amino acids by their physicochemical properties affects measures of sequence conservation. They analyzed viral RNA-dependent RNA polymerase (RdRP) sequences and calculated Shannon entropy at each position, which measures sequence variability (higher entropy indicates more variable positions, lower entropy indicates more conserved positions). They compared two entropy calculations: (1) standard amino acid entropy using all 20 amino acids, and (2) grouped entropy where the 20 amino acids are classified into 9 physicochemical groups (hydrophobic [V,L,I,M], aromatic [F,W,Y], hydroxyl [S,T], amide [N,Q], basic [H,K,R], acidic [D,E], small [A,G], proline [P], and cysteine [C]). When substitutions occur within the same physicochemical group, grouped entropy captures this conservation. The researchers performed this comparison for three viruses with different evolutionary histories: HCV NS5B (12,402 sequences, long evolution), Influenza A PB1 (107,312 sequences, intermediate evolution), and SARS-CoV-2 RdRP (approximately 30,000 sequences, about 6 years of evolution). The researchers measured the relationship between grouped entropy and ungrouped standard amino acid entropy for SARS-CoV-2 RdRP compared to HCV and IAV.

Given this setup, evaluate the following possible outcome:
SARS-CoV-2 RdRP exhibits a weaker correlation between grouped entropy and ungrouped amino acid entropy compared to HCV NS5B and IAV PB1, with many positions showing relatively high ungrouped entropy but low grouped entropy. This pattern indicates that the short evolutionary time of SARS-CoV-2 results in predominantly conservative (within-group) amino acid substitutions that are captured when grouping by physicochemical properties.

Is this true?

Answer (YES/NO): NO